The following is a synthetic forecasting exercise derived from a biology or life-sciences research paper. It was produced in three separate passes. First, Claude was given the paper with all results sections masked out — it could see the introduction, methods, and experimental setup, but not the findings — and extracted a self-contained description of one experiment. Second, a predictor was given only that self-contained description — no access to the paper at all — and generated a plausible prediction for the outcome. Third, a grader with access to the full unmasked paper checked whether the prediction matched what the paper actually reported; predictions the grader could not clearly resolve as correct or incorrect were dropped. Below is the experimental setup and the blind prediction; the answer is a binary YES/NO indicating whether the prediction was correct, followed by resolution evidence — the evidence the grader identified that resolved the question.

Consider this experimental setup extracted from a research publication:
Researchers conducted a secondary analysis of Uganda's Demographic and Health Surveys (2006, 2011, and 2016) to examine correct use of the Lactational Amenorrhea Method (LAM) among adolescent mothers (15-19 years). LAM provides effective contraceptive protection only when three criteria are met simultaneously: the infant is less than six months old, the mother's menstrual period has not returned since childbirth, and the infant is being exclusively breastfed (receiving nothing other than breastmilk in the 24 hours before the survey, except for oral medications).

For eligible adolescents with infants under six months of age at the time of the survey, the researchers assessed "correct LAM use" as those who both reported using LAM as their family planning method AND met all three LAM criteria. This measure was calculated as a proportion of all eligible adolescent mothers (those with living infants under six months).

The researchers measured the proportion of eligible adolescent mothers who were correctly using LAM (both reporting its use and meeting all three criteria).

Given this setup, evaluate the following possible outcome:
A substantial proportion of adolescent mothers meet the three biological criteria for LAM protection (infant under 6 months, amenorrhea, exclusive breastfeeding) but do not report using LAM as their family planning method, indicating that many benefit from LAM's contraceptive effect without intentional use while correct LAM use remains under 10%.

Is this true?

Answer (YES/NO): YES